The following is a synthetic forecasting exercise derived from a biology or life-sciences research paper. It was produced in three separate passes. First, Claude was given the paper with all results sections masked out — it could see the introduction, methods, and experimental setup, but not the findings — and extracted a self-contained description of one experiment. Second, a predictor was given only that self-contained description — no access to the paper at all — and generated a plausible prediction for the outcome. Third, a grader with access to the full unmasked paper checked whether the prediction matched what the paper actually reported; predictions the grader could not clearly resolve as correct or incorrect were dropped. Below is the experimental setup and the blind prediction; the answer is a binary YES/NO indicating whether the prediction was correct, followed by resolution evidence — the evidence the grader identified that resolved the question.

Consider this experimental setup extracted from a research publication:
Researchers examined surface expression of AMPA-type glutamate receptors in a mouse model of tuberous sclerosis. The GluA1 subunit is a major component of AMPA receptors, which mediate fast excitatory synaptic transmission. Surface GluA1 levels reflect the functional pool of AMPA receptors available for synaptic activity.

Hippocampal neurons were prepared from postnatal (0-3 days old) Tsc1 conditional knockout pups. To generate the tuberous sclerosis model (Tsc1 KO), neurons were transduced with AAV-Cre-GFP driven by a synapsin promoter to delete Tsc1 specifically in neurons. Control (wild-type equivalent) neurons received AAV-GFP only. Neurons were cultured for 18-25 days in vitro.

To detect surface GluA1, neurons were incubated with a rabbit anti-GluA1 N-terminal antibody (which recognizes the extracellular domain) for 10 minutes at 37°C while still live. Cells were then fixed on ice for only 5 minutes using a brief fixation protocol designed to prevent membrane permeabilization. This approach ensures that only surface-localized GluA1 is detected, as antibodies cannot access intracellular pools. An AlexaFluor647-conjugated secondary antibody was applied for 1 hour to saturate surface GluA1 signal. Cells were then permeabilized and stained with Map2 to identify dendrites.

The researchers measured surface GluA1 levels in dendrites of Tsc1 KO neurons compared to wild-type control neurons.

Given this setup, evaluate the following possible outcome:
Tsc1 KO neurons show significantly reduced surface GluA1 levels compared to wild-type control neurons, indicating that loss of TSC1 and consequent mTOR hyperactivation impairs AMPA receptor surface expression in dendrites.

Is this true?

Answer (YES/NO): NO